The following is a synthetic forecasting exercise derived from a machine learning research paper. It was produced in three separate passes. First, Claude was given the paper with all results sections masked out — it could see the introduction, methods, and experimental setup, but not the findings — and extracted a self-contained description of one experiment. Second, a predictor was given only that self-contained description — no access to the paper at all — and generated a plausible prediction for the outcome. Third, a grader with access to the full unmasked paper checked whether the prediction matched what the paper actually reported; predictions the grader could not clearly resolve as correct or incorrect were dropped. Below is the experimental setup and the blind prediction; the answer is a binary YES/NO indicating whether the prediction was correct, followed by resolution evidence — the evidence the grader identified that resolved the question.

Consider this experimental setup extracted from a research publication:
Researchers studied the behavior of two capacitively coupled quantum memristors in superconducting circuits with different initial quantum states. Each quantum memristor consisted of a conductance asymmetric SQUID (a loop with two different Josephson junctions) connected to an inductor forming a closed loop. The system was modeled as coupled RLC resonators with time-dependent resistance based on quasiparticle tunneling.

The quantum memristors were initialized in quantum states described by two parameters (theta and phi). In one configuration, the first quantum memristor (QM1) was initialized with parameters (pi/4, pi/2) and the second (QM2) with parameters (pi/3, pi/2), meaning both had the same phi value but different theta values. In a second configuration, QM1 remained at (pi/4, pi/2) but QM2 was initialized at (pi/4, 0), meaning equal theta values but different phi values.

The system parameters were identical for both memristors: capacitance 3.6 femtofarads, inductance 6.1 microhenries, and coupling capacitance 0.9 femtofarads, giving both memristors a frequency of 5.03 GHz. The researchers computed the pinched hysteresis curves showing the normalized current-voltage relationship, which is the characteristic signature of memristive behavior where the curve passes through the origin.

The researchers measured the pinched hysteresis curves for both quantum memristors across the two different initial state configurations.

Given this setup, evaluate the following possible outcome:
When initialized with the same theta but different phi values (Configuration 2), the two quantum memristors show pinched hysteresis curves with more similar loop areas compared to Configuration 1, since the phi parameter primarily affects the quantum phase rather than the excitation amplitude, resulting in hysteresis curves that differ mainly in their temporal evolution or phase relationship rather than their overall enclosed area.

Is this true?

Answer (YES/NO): NO